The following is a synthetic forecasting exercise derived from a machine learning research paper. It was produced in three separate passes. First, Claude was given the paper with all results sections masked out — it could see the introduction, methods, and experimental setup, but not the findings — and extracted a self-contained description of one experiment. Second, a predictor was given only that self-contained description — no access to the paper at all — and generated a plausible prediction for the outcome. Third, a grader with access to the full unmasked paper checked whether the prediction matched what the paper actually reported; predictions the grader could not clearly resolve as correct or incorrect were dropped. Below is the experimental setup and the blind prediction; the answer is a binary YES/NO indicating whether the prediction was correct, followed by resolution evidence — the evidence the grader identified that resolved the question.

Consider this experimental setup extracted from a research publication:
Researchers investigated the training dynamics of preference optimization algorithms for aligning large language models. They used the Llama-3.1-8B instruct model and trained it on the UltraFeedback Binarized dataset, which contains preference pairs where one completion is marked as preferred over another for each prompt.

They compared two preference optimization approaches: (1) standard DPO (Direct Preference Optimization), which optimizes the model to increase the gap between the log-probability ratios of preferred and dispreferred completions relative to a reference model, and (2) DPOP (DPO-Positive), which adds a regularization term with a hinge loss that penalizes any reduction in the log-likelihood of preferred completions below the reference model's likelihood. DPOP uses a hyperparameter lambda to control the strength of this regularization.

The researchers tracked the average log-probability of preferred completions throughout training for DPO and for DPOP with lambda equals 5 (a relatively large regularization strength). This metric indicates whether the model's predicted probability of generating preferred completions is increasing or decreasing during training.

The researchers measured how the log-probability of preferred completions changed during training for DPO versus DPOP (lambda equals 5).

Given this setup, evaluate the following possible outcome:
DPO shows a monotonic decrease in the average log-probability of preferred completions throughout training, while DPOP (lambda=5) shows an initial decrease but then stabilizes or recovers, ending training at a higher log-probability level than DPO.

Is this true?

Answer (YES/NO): NO